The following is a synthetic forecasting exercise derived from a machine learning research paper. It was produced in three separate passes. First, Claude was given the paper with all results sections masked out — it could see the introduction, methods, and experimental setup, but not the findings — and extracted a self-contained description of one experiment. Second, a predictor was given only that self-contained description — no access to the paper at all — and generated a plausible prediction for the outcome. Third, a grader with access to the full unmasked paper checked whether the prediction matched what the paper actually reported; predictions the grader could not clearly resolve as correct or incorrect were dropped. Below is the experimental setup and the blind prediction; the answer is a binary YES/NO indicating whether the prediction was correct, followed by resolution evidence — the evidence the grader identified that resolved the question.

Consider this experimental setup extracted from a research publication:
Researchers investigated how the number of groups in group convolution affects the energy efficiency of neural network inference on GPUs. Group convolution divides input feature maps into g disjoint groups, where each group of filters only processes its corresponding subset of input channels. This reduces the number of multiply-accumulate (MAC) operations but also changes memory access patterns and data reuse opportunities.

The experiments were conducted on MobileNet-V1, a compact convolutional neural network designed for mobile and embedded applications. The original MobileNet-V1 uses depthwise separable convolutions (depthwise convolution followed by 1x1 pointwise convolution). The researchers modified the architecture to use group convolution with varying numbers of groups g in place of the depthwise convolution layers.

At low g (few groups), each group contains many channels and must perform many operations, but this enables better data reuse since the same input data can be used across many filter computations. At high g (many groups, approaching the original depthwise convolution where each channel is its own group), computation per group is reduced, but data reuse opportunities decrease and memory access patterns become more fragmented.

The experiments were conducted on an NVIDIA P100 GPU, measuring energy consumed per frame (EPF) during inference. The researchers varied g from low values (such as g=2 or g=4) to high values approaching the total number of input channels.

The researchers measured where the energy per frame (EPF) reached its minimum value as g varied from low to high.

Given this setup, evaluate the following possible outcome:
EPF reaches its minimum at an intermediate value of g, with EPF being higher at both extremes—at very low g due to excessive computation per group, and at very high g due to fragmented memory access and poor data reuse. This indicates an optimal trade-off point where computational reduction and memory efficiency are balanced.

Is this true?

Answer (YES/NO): YES